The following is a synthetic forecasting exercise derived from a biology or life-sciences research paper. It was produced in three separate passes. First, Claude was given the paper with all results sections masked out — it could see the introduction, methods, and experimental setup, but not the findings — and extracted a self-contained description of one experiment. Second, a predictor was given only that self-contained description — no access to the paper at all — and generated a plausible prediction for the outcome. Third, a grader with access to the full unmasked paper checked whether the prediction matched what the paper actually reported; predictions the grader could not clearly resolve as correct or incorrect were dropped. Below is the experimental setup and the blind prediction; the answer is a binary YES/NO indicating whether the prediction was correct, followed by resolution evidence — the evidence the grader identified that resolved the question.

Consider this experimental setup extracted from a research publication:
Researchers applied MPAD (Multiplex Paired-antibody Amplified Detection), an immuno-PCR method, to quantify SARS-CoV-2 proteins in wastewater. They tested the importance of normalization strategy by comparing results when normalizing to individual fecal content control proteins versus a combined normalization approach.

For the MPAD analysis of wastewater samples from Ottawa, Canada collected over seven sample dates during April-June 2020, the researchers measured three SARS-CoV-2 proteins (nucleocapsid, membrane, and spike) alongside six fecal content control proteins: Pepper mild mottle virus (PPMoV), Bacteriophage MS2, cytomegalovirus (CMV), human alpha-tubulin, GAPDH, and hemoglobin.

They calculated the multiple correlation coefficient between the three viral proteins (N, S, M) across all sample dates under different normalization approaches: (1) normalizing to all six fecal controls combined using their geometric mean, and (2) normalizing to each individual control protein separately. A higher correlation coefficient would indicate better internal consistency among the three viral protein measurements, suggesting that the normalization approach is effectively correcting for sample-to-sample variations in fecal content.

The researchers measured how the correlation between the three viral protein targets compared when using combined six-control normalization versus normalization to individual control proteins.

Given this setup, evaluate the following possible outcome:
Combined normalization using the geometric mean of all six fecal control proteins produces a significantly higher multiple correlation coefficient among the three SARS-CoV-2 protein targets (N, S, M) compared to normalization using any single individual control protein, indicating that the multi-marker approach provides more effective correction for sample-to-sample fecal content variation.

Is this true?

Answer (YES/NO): YES